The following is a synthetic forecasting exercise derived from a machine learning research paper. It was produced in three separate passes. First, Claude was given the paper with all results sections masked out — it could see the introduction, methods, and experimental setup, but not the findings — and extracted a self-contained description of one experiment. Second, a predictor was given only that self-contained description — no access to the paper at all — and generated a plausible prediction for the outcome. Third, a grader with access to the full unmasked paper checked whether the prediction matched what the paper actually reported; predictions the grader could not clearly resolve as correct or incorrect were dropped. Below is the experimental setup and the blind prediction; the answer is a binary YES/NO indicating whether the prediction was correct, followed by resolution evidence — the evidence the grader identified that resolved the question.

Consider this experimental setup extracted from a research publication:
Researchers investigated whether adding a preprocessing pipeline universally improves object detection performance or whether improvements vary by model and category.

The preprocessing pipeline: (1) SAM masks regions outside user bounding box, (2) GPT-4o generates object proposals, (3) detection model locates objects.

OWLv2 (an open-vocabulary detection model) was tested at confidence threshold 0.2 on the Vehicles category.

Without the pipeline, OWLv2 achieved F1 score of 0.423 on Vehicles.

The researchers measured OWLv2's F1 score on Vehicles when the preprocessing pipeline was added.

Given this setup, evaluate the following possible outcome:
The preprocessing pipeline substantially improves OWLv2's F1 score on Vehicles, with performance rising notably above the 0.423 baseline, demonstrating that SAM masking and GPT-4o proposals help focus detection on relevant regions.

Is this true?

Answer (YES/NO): NO